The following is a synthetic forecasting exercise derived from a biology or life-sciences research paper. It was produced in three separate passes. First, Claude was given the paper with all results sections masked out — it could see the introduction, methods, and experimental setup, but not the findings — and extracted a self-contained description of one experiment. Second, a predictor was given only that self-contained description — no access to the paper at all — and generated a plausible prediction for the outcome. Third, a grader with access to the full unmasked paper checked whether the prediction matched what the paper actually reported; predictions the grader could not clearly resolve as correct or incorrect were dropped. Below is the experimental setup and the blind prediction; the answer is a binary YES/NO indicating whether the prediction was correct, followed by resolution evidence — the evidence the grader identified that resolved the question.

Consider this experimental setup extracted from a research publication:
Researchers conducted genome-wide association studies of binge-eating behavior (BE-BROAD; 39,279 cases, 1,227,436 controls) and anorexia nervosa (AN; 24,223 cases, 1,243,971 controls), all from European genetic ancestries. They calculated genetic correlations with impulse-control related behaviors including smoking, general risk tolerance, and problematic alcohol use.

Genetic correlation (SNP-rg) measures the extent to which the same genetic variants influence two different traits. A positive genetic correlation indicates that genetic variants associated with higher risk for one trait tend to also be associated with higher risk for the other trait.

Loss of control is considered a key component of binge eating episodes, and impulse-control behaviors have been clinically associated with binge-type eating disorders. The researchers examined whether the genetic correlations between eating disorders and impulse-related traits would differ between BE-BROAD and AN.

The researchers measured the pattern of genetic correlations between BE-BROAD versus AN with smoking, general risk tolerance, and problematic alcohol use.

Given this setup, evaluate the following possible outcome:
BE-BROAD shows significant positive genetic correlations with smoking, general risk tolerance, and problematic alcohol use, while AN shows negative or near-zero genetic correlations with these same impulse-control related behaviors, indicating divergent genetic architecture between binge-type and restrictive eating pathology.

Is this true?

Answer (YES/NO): YES